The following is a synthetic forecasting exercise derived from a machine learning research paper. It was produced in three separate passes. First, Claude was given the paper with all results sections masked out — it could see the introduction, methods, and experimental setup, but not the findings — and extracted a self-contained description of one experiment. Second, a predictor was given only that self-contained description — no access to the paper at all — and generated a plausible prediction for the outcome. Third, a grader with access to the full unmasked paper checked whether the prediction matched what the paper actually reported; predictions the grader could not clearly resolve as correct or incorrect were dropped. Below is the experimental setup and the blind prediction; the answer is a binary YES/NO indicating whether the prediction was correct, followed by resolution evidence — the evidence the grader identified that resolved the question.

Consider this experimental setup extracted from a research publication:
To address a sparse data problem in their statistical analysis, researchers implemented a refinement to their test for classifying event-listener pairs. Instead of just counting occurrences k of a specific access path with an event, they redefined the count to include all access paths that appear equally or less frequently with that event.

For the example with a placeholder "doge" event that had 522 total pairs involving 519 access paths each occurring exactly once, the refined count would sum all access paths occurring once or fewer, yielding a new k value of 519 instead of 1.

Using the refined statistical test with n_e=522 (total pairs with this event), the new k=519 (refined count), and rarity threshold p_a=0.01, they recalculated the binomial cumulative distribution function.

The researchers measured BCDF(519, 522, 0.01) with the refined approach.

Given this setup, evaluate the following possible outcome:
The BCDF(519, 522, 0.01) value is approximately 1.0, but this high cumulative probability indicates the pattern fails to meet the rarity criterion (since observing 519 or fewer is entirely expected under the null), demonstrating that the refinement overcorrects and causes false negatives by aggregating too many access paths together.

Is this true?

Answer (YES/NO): NO